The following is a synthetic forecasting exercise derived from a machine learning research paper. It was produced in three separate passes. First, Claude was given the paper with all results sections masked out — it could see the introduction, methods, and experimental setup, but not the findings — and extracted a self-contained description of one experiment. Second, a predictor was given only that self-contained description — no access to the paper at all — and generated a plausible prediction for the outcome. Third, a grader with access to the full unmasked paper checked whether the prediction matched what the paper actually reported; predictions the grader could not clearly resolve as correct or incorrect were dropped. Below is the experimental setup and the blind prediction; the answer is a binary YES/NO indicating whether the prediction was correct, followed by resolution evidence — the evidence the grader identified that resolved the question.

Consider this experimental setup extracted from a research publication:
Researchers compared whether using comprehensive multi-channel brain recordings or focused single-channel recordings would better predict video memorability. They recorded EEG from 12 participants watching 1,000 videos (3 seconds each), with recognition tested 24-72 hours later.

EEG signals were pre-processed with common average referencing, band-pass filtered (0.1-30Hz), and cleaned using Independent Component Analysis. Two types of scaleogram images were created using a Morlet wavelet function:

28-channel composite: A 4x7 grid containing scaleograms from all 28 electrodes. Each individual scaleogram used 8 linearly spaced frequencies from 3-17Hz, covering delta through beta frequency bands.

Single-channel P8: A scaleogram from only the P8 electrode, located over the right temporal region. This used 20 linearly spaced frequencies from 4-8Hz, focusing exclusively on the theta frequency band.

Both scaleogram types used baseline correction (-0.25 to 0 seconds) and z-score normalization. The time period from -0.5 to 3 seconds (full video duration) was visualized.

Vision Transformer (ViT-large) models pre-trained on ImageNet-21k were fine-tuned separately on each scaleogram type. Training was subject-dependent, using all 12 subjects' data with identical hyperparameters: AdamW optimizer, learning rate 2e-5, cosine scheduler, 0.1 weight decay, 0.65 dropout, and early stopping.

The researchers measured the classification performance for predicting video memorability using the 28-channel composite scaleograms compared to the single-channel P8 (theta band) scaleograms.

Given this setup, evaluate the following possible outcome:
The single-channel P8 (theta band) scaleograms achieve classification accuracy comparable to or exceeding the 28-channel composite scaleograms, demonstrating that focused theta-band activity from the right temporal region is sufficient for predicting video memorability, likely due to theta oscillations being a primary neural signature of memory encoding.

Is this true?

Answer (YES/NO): YES